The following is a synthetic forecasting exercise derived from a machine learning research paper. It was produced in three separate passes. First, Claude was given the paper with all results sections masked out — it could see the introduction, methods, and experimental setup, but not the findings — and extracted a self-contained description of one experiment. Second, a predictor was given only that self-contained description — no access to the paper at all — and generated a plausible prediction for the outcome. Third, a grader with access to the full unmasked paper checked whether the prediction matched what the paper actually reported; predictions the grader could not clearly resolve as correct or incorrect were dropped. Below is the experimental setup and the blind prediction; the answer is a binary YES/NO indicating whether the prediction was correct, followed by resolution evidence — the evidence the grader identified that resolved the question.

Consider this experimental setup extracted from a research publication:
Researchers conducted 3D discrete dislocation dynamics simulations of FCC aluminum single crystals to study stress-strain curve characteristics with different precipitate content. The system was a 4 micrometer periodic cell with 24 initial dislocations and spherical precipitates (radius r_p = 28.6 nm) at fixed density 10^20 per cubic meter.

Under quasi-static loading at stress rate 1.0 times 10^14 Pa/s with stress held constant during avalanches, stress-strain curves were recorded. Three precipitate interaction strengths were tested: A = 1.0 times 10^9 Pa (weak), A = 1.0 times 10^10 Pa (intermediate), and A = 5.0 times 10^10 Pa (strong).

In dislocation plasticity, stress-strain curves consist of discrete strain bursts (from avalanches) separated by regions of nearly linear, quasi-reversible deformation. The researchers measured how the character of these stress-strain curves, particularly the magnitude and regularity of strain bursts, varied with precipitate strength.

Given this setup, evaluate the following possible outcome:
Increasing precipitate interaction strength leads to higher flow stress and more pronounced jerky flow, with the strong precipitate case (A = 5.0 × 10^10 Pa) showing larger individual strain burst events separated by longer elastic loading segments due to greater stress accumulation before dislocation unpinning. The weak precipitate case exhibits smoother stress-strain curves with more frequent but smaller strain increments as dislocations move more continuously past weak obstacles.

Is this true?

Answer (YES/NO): NO